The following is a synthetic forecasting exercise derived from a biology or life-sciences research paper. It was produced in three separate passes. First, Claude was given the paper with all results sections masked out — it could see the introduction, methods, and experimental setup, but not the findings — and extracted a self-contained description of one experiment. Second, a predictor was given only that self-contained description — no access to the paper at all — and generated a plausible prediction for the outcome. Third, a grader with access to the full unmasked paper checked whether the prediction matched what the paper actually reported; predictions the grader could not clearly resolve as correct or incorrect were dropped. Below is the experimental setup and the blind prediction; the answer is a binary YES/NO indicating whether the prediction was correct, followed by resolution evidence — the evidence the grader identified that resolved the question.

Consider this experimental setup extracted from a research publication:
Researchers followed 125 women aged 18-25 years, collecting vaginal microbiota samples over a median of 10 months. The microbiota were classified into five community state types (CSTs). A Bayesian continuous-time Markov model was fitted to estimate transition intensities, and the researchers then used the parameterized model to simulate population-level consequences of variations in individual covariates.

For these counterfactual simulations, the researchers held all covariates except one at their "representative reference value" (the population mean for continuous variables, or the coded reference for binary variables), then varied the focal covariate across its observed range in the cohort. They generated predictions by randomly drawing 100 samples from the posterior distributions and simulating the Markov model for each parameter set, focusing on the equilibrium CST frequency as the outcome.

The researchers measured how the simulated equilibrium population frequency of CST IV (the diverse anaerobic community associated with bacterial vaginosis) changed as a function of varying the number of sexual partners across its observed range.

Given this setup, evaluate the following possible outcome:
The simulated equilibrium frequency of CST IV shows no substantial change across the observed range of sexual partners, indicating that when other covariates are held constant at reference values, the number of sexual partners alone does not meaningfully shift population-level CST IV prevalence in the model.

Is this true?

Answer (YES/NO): NO